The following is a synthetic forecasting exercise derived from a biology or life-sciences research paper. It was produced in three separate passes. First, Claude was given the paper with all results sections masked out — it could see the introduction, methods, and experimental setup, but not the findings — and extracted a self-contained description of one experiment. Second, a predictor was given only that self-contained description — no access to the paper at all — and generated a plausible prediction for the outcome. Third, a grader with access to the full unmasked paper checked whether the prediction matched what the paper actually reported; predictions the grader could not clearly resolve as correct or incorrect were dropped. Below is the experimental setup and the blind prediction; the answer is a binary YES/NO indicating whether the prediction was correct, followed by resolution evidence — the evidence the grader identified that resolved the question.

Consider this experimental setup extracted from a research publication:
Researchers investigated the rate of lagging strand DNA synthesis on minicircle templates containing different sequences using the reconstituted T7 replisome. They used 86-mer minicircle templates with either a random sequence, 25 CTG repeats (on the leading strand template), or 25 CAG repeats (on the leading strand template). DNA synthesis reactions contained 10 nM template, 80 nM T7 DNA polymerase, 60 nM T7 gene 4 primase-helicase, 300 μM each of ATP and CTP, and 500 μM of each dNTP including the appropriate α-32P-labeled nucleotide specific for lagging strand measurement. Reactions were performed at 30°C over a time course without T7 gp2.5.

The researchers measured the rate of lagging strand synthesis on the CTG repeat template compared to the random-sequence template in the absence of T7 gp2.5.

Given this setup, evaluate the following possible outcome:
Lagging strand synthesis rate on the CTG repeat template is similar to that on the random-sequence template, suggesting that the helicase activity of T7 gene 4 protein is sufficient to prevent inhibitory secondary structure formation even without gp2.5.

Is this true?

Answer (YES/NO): NO